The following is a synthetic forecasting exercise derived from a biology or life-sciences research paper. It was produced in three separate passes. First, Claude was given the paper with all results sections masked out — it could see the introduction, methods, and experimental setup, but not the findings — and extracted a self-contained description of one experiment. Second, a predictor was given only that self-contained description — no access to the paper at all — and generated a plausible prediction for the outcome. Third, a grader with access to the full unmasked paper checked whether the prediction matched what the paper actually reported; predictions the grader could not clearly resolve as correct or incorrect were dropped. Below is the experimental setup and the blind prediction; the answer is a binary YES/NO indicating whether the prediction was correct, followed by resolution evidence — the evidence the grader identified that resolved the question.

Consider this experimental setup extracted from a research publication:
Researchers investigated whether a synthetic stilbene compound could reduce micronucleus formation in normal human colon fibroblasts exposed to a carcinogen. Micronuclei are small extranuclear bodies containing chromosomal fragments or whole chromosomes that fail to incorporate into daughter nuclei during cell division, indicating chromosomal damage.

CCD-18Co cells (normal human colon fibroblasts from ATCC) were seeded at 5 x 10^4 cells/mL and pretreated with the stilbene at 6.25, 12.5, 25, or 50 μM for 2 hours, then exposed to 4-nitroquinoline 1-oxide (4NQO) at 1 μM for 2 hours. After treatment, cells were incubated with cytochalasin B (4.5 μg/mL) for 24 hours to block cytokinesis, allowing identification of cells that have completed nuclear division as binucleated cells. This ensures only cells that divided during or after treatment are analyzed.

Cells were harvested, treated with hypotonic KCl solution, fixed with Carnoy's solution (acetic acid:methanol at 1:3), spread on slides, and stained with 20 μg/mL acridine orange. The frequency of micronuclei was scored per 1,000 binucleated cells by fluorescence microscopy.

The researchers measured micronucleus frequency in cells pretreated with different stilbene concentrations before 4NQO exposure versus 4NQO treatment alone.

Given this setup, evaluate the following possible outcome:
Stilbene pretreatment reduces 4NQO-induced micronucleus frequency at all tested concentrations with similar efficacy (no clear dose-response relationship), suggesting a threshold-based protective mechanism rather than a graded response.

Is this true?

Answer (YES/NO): NO